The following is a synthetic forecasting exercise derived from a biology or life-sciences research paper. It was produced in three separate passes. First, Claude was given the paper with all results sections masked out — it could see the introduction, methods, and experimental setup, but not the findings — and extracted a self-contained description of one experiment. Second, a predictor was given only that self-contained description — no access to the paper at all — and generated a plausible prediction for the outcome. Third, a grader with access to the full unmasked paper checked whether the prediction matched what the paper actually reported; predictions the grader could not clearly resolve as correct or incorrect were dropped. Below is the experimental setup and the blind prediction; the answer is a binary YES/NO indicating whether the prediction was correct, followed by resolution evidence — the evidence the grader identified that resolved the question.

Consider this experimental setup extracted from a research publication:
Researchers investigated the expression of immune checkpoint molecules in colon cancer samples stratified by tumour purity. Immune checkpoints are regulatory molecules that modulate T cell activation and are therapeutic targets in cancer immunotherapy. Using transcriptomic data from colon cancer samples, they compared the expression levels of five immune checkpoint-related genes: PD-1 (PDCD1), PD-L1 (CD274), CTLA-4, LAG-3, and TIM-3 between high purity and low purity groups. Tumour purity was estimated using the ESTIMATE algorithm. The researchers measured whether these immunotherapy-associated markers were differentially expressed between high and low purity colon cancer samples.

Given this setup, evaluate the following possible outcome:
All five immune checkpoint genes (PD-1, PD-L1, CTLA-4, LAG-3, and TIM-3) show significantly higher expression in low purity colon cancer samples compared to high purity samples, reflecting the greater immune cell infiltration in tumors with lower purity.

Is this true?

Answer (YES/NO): YES